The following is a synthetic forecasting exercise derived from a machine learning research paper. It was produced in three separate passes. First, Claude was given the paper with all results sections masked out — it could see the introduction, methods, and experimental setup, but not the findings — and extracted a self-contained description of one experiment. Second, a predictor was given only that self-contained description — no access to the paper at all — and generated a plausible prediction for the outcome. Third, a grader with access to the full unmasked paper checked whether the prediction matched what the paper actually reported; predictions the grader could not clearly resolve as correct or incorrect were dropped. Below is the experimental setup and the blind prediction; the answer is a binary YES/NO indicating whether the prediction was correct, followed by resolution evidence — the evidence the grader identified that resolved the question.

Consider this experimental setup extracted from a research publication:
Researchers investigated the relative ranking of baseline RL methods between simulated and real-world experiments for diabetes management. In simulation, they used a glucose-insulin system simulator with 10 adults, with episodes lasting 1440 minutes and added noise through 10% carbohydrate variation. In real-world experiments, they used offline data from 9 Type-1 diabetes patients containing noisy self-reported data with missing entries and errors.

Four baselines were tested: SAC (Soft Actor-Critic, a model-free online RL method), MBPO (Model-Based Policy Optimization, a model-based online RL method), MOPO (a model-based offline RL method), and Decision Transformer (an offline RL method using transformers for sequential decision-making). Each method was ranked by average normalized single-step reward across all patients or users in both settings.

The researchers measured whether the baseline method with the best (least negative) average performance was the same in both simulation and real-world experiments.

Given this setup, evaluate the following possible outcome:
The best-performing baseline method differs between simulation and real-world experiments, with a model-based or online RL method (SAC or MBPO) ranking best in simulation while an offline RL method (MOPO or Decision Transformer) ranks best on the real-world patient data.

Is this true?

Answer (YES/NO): NO